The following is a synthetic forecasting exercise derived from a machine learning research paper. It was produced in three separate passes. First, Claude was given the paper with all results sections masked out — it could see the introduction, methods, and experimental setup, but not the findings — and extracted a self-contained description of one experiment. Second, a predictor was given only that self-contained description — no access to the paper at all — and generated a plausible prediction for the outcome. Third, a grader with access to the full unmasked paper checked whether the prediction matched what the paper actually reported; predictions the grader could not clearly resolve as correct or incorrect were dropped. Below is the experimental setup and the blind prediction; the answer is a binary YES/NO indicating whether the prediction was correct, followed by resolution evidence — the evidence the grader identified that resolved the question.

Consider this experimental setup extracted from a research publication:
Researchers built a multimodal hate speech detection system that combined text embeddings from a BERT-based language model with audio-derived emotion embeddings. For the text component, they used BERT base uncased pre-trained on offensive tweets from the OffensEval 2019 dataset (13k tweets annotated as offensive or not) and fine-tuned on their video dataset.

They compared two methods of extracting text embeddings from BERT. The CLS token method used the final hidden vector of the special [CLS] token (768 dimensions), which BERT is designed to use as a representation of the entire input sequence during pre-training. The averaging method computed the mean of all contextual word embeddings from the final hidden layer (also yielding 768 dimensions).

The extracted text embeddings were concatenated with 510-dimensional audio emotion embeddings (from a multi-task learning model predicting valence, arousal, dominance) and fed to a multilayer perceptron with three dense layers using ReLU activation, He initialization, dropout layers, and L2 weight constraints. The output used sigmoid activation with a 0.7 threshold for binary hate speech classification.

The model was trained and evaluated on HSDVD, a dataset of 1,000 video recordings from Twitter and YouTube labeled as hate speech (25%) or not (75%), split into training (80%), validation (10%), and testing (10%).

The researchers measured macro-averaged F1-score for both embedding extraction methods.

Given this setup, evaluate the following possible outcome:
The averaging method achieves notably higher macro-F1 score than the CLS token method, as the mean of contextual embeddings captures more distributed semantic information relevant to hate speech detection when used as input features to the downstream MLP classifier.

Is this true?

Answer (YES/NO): NO